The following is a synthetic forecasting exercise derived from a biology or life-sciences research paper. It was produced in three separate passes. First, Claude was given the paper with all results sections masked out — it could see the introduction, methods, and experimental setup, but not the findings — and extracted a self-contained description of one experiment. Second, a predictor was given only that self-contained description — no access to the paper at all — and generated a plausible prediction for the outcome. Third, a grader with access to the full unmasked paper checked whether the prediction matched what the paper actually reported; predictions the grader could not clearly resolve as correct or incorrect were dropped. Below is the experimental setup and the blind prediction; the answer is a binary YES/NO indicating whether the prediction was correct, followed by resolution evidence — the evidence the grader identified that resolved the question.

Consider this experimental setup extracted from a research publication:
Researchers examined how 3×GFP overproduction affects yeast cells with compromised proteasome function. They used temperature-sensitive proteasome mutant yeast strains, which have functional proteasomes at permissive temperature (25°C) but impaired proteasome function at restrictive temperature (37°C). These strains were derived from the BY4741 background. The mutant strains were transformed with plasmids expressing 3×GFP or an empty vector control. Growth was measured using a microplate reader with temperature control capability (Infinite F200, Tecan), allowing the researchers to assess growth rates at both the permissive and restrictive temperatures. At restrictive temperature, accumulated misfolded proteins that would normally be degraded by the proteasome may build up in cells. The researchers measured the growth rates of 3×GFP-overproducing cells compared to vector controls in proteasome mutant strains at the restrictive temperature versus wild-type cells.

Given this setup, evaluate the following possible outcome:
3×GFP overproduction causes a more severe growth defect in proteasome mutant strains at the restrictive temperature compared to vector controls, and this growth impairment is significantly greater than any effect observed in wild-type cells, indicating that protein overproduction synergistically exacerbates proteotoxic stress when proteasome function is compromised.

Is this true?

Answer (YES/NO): YES